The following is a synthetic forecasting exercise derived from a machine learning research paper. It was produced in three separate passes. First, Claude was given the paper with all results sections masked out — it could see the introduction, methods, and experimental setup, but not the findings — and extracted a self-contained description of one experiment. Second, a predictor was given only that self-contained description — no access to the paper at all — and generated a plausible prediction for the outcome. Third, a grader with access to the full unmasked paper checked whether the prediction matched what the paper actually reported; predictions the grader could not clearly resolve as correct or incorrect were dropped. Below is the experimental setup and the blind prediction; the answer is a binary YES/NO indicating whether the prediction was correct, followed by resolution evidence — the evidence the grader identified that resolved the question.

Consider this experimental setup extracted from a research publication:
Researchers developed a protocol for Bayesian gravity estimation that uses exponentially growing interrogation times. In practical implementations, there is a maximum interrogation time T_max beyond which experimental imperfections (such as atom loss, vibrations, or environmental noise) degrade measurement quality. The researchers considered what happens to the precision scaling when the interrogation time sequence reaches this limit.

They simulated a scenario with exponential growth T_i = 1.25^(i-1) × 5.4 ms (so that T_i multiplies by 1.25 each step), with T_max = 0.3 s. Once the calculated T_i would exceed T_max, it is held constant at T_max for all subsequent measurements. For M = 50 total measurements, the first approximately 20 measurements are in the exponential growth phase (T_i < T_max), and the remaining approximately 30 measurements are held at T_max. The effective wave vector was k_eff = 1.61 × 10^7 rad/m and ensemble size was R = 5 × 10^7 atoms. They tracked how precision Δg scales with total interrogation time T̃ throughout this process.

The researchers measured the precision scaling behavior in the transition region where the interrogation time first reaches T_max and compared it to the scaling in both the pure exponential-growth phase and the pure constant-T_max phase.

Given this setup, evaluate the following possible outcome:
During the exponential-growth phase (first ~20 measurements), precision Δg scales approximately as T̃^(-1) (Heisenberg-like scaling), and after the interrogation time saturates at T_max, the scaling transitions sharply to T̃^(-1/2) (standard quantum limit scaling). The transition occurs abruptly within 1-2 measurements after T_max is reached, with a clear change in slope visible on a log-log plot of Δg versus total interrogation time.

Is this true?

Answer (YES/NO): NO